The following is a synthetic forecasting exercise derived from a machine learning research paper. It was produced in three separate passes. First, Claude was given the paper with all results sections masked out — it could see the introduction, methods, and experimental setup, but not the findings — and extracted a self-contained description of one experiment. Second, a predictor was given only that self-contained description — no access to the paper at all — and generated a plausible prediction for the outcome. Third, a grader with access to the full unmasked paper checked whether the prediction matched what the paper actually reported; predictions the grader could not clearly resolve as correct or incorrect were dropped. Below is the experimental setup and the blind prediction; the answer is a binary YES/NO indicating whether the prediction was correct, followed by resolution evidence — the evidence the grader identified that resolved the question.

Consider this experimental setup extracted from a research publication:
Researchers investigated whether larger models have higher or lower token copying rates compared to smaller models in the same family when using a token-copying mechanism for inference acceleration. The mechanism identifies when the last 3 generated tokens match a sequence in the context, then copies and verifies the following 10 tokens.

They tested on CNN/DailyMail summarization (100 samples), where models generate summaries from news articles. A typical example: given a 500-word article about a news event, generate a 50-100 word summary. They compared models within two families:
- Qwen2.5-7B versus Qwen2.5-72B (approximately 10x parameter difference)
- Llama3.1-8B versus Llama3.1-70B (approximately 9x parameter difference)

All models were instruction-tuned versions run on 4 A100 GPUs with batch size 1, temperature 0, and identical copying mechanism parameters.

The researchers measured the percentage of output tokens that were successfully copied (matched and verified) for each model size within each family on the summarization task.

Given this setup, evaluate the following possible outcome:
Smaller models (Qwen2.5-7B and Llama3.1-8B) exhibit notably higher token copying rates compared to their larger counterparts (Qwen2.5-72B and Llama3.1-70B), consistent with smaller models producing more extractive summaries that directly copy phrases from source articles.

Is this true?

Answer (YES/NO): NO